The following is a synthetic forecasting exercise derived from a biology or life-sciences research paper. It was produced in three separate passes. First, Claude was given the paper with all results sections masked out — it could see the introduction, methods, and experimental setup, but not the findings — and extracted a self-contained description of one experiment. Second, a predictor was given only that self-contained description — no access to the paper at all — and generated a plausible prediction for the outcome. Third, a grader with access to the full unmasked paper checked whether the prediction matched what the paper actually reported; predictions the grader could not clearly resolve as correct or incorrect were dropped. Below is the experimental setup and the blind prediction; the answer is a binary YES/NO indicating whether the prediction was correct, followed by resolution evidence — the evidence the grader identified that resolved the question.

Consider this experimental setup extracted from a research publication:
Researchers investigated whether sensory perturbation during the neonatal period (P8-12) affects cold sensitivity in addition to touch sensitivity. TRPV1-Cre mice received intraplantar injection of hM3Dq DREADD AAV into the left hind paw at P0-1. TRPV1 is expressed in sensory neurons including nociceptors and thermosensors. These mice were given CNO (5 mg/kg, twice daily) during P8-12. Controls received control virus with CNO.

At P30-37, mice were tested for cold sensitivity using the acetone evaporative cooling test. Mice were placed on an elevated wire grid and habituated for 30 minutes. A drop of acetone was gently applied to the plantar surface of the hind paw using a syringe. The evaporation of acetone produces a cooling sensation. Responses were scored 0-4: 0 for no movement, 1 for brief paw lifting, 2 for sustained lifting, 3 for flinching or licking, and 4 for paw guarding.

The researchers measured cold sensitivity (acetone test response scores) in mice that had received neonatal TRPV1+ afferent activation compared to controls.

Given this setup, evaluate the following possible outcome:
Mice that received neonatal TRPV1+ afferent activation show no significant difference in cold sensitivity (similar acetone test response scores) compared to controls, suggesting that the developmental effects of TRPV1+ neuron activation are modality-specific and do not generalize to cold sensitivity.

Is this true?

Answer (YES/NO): YES